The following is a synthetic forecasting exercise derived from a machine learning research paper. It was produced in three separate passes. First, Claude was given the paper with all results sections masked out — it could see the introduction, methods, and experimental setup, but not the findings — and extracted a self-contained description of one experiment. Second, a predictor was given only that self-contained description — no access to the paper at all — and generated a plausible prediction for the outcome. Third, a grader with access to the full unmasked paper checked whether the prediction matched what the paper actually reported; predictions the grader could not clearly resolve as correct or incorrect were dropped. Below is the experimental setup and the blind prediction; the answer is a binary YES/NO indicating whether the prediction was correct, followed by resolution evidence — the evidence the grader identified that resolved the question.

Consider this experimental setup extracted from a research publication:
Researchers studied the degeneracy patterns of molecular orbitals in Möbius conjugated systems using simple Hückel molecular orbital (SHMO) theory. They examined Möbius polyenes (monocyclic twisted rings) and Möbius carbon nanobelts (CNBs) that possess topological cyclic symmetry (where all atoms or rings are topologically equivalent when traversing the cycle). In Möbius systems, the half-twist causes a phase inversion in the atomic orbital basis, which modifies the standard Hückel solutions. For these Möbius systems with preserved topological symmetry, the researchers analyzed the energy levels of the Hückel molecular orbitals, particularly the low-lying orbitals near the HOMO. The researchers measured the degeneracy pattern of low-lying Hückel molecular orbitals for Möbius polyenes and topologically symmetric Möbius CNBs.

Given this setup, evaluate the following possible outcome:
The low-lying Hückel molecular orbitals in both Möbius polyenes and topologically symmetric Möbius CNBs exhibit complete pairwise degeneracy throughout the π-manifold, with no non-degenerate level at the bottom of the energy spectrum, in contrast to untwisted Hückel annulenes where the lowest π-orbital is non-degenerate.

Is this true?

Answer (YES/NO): NO